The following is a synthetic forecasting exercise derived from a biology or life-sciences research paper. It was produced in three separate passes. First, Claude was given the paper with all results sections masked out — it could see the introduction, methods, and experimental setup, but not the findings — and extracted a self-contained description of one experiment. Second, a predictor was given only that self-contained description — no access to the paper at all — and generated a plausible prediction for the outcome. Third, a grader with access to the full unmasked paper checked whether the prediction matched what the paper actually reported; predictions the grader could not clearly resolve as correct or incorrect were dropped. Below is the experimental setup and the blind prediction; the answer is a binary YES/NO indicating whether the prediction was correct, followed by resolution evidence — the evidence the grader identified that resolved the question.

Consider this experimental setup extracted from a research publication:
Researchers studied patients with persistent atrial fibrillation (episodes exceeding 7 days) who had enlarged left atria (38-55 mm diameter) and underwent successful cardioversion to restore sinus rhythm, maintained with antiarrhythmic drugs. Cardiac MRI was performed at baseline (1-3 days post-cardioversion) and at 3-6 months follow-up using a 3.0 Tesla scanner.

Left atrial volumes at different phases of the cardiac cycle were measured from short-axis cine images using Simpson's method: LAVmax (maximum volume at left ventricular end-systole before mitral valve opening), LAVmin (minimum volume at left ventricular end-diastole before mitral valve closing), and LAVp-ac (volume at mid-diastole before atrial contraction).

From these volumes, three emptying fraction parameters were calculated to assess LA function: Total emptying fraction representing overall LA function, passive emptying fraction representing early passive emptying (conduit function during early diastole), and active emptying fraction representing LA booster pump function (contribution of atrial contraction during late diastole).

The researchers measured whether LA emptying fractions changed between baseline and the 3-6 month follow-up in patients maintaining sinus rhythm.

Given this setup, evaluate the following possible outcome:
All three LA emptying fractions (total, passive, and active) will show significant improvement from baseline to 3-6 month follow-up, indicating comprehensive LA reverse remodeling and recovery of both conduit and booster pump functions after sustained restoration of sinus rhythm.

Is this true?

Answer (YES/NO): YES